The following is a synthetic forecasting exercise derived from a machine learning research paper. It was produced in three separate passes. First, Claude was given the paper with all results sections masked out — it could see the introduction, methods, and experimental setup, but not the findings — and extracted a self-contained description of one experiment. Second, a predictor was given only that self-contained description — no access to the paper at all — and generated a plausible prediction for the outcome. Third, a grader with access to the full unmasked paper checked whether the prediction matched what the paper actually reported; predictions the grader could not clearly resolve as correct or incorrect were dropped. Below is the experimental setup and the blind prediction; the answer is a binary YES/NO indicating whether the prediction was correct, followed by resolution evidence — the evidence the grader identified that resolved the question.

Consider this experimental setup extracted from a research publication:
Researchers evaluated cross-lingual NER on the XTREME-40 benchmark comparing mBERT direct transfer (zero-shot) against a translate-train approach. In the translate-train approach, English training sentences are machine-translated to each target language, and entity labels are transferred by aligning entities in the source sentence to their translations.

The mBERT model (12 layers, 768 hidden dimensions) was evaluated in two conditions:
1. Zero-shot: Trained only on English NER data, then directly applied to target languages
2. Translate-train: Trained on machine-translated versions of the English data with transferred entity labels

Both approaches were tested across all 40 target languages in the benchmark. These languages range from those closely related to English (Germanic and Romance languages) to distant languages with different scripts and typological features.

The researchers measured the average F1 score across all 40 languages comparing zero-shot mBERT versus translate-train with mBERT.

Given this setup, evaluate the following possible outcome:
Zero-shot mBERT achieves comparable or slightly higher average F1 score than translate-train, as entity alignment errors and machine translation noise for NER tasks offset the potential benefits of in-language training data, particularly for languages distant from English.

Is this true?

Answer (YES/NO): NO